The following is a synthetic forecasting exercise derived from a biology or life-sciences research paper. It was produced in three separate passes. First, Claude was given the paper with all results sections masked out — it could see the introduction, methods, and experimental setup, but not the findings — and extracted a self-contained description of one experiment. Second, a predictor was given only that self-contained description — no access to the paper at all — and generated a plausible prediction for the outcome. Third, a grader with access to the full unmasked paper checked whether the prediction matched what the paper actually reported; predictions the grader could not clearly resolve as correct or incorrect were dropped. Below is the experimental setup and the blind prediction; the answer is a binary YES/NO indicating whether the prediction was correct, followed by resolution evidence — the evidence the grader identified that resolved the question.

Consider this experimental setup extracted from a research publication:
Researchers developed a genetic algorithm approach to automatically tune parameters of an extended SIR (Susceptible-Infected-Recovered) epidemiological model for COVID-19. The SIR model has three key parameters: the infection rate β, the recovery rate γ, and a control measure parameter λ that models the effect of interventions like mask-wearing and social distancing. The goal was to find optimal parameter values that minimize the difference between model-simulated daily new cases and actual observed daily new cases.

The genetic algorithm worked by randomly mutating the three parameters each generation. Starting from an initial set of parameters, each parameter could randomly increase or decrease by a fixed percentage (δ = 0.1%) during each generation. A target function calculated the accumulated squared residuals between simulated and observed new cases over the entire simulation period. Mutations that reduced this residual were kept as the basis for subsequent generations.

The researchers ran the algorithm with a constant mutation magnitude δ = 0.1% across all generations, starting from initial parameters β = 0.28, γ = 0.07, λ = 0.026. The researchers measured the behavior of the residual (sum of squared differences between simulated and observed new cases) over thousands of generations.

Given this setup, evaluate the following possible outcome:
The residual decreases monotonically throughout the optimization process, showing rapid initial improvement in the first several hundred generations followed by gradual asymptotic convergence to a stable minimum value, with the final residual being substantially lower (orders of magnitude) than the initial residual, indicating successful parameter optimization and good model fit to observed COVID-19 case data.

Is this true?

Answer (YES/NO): NO